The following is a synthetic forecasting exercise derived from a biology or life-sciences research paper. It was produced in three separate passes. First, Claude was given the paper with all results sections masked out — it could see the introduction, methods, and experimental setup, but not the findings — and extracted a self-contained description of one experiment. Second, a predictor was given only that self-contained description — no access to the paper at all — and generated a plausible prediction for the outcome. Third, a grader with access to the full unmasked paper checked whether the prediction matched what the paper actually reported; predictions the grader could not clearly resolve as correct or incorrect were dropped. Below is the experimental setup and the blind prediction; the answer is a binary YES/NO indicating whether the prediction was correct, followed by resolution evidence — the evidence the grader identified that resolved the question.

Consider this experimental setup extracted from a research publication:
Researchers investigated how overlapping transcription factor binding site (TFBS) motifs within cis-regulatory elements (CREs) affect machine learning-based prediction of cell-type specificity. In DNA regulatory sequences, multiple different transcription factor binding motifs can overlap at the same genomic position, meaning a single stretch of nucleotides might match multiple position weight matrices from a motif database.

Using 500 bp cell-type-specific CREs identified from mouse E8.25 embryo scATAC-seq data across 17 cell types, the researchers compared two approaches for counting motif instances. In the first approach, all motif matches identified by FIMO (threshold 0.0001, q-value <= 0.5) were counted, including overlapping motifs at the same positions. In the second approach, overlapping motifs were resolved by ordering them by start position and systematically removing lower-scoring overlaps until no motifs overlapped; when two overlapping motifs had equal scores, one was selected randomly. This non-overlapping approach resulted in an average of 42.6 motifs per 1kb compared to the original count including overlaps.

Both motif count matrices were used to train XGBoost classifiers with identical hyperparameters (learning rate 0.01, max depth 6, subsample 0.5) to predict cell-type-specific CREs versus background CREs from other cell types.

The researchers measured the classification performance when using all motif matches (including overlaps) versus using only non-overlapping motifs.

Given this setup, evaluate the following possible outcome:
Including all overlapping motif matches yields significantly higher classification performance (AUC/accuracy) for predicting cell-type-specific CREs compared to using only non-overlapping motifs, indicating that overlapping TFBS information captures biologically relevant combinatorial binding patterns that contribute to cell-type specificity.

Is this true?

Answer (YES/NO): YES